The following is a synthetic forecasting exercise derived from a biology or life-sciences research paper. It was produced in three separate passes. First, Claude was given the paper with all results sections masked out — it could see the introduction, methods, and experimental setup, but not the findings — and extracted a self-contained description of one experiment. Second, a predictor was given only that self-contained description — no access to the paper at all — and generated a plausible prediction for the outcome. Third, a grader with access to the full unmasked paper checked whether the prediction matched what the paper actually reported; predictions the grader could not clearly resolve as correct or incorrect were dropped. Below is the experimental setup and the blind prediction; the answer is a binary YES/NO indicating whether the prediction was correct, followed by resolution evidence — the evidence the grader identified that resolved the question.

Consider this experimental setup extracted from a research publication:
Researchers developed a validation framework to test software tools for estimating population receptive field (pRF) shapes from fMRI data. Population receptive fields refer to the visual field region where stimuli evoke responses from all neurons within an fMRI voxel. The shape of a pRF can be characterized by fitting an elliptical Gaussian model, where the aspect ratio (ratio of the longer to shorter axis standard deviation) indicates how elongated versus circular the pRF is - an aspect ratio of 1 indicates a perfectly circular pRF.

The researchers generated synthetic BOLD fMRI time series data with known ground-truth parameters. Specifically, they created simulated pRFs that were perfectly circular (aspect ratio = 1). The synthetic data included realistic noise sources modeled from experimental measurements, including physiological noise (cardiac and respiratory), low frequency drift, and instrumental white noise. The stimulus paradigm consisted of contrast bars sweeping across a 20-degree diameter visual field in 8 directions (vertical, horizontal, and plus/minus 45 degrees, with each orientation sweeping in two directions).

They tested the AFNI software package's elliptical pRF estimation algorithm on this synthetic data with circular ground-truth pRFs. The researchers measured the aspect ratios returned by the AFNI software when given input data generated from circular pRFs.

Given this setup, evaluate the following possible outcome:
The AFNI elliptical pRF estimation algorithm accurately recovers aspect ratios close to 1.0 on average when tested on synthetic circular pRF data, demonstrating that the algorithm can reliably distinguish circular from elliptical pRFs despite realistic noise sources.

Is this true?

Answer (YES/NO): NO